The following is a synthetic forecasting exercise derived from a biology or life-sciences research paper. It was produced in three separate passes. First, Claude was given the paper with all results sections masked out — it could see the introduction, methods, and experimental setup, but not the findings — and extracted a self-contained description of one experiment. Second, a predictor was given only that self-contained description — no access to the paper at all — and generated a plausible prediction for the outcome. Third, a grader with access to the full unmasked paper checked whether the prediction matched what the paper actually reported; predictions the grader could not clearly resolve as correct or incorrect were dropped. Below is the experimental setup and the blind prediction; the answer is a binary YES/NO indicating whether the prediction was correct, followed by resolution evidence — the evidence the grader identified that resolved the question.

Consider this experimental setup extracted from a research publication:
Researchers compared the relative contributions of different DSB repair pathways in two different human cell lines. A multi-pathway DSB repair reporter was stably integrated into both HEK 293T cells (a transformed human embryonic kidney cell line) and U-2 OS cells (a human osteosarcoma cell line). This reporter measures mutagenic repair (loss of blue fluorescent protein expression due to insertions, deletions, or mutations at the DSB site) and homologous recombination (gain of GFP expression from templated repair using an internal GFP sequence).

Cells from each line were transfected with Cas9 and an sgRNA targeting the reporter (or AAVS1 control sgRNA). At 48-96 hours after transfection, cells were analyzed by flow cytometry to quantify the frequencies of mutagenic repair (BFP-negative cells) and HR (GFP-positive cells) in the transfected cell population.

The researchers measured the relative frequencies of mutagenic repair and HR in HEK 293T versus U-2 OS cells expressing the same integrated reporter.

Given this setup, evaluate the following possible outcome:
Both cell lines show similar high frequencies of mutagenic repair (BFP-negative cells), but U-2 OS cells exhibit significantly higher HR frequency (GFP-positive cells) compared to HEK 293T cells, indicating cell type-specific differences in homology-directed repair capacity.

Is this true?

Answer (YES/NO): NO